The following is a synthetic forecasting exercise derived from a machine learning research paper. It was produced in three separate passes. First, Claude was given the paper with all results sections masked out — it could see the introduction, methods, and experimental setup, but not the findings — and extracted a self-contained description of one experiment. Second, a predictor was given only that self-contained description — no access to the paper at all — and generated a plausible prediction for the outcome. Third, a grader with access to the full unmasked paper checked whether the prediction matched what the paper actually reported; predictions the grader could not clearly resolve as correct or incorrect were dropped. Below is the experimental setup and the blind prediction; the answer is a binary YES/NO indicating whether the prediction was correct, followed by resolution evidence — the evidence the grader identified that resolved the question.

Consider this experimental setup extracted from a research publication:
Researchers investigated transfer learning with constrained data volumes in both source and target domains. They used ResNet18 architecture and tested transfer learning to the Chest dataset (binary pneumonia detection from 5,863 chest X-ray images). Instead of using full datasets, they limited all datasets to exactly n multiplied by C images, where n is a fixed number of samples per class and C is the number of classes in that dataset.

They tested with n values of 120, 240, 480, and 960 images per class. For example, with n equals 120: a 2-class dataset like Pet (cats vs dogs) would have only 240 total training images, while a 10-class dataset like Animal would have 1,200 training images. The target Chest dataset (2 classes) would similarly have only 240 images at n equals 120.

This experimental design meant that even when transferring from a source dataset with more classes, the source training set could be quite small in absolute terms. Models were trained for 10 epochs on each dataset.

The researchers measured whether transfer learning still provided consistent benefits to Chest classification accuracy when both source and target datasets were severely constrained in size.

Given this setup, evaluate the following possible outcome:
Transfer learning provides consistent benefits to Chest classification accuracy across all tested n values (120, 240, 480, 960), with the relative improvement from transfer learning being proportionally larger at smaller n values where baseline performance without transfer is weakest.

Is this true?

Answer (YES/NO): NO